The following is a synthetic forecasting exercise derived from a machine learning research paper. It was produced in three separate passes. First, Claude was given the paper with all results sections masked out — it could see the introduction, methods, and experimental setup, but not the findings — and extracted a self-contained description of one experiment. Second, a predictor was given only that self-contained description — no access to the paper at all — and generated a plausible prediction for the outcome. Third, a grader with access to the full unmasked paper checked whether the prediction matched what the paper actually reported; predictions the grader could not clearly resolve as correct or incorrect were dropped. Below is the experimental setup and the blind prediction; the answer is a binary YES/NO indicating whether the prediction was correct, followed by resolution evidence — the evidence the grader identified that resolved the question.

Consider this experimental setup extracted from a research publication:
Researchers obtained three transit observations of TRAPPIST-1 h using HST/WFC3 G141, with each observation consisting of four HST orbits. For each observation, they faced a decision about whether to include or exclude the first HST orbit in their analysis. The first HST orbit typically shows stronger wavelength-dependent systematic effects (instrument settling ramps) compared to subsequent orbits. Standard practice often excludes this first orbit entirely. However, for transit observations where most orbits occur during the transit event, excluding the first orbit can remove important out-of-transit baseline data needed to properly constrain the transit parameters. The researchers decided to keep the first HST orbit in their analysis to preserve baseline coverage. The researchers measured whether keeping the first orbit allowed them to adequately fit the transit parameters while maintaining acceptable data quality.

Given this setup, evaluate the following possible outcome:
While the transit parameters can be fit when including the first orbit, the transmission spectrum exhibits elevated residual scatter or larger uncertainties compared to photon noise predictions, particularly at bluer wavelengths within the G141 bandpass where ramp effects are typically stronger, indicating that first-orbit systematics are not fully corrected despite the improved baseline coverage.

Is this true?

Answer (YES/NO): NO